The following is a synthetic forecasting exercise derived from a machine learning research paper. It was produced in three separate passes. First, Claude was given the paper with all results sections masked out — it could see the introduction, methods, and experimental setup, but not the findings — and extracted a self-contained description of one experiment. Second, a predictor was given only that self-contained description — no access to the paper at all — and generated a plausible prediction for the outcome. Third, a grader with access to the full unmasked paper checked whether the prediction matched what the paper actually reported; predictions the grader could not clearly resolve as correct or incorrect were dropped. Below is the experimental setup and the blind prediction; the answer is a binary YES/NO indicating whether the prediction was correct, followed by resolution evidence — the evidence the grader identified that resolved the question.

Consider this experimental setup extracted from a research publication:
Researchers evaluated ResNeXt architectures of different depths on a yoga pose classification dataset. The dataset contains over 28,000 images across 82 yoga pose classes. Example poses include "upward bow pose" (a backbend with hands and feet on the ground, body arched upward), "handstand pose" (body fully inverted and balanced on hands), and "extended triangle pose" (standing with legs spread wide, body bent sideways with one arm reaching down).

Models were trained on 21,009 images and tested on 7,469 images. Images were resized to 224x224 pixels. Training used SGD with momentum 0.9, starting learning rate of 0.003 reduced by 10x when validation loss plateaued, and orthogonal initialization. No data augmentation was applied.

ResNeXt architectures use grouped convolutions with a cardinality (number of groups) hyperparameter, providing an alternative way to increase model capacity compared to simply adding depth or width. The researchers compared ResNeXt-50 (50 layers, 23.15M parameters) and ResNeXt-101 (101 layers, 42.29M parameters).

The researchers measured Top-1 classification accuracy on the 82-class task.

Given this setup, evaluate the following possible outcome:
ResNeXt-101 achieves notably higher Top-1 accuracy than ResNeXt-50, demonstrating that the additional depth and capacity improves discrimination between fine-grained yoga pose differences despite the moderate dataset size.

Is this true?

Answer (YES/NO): NO